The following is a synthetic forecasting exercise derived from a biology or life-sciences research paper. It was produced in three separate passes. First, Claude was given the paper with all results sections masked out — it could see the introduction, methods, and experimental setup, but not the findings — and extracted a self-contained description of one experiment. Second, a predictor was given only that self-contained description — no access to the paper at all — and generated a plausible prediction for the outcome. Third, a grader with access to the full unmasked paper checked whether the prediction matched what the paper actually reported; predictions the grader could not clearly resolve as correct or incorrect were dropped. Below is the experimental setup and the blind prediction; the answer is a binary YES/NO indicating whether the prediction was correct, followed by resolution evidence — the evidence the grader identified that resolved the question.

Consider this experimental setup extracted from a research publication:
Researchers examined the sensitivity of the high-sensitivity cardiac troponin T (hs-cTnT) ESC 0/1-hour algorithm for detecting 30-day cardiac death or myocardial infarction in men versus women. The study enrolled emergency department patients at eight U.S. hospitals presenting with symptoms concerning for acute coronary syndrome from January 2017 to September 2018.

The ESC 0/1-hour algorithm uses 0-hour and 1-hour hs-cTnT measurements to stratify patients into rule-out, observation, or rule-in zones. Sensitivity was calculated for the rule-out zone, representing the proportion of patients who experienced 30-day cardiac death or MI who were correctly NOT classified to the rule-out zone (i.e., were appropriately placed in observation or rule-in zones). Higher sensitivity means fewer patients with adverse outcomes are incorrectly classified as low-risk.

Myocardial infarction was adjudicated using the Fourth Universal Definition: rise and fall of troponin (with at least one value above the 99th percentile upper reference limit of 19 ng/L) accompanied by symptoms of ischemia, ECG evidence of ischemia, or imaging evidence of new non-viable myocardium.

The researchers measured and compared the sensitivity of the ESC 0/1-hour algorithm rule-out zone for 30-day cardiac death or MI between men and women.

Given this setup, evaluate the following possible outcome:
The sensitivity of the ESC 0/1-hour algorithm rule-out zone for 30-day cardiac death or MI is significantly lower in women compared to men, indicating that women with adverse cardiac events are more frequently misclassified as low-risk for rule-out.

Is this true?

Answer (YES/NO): NO